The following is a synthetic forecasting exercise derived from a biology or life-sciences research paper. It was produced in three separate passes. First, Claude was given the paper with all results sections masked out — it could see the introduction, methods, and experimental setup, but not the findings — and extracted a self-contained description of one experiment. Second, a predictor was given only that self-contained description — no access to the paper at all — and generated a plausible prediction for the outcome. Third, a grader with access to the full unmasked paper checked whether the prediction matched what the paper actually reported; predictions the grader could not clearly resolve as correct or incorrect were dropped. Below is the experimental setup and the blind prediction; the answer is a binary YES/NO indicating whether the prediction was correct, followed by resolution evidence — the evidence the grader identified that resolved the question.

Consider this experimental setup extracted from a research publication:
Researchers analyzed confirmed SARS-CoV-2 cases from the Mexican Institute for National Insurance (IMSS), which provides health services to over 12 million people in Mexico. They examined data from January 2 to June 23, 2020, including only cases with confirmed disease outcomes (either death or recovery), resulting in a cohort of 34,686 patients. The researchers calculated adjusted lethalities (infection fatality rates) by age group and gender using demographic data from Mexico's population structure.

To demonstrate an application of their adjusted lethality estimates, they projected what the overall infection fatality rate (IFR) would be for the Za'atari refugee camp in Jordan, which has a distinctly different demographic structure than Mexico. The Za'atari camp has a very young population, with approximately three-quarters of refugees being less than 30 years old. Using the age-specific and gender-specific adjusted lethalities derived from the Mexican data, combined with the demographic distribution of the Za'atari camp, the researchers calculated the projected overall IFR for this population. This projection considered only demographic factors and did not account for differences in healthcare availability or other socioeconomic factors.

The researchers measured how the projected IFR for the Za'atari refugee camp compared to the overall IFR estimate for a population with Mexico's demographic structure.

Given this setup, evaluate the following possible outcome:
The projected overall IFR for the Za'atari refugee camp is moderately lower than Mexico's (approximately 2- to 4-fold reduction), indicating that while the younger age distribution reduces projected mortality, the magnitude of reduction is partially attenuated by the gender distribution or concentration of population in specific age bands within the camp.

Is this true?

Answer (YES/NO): YES